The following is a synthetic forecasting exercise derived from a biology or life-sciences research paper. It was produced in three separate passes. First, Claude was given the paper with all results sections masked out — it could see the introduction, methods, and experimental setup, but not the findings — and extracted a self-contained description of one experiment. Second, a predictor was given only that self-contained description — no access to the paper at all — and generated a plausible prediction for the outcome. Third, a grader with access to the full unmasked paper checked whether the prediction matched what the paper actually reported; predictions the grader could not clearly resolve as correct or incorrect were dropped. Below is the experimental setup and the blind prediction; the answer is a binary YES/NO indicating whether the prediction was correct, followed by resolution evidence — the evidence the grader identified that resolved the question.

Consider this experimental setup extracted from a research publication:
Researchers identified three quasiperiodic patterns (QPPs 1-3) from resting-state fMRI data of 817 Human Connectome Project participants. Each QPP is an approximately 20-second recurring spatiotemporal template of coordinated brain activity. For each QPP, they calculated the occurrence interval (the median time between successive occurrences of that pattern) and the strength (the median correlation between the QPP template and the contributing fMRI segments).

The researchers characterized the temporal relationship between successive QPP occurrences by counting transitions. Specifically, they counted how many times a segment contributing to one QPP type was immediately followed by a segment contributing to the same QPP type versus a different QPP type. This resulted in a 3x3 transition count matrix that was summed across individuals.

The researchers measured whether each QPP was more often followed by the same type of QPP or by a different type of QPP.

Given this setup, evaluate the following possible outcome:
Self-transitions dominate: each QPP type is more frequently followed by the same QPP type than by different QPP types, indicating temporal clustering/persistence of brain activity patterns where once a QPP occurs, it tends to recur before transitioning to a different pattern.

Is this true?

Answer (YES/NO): NO